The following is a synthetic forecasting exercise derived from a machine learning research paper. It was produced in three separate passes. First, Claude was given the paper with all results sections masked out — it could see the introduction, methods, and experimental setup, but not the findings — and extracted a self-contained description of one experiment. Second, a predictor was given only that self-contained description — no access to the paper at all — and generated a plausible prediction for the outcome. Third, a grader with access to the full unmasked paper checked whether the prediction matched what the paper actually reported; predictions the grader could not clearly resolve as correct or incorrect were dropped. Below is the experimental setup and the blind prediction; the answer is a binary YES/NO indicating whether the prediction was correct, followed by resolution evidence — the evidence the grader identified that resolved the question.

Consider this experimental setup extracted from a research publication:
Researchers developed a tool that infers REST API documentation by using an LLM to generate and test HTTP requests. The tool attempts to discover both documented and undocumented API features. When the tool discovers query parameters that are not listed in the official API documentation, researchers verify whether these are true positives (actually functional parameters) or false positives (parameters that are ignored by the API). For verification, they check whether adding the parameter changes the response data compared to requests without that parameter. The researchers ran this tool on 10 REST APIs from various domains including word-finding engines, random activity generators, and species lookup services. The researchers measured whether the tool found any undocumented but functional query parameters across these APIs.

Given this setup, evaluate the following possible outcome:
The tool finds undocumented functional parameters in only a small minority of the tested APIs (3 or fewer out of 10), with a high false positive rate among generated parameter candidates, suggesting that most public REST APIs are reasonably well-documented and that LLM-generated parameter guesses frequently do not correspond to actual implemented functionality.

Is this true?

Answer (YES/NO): YES